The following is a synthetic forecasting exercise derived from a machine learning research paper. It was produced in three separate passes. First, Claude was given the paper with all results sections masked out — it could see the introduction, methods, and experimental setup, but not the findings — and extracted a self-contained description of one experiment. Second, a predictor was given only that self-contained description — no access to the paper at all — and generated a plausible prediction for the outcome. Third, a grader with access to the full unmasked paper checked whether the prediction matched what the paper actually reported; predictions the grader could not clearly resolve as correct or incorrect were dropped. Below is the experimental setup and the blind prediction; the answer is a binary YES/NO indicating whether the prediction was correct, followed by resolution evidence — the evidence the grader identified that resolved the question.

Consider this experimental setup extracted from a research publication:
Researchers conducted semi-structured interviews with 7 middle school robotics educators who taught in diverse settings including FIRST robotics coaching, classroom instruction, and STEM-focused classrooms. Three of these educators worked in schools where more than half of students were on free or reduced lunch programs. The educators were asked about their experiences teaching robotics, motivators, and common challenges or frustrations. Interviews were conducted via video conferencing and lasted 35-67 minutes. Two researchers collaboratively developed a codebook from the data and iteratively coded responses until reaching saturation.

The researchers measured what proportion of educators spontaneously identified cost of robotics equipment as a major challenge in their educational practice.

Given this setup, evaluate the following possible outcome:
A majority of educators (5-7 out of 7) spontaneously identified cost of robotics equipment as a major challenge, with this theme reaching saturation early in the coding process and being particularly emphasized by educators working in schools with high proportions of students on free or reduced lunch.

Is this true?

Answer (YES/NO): NO